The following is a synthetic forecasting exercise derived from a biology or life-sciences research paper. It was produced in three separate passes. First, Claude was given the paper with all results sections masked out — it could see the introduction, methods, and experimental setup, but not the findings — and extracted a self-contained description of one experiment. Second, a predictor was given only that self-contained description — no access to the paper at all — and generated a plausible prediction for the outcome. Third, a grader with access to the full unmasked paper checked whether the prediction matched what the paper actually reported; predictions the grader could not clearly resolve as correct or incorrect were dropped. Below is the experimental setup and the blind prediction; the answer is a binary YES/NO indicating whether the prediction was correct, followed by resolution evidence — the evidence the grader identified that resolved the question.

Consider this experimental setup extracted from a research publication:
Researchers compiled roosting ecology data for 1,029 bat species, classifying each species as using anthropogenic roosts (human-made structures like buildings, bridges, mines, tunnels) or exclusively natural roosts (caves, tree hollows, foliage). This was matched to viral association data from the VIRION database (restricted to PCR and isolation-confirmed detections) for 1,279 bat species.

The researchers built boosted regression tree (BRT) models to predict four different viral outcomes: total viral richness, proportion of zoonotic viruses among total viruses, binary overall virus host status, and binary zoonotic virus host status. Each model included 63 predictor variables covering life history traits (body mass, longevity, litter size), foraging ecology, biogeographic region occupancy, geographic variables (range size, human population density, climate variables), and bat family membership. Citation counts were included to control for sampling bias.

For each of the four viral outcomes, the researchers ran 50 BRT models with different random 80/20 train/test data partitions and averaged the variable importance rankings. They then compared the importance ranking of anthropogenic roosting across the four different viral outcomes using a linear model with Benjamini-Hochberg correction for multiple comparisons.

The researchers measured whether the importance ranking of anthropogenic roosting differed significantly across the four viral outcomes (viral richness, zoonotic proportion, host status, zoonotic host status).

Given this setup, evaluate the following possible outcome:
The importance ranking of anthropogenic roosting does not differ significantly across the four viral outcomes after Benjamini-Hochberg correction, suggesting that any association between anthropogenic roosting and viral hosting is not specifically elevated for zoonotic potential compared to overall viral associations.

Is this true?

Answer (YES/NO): NO